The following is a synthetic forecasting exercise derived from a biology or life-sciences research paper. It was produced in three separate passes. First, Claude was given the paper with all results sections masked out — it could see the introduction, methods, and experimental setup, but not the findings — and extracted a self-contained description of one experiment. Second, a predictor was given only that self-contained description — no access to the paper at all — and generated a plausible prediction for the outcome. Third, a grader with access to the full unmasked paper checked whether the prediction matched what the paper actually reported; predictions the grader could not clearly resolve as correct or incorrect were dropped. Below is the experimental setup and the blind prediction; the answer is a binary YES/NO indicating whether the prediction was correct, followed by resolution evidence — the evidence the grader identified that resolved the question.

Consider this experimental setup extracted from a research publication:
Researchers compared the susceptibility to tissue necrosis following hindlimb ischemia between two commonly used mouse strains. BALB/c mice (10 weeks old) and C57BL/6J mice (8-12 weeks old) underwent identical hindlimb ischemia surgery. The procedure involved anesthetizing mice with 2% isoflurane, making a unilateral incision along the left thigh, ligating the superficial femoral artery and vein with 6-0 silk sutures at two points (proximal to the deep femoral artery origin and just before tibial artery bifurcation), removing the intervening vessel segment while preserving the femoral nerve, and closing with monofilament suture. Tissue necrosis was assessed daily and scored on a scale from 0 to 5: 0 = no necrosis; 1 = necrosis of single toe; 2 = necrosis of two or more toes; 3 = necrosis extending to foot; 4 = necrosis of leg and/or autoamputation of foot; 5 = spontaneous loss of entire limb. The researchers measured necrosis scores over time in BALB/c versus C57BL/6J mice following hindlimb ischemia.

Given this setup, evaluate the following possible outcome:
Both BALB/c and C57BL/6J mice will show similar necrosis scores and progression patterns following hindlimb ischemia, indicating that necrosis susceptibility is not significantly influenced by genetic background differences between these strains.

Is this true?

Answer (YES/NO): NO